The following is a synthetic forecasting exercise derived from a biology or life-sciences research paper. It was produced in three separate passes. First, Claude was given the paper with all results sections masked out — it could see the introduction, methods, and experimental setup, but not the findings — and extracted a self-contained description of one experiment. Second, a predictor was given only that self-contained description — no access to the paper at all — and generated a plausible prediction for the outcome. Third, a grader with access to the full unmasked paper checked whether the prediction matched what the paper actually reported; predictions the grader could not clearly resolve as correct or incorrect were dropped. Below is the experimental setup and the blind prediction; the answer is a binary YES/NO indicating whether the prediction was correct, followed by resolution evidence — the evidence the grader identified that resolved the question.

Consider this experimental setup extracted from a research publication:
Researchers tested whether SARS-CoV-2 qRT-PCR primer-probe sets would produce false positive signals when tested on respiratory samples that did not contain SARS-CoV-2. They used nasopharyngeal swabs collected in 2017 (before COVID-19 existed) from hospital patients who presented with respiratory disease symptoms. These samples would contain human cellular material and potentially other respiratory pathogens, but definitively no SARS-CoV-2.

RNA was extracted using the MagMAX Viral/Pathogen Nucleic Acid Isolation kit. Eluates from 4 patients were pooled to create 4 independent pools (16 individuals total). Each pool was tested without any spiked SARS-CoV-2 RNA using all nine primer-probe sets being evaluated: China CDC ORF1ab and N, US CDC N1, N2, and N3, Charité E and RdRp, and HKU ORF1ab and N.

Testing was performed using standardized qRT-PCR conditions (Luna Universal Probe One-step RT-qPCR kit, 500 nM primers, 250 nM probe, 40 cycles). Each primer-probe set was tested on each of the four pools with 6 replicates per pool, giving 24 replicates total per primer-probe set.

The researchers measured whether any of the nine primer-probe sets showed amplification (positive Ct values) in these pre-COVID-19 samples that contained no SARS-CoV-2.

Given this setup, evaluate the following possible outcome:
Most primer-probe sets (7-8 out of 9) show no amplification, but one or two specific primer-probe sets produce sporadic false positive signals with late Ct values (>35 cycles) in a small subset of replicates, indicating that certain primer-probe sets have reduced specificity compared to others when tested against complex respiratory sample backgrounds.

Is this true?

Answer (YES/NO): NO